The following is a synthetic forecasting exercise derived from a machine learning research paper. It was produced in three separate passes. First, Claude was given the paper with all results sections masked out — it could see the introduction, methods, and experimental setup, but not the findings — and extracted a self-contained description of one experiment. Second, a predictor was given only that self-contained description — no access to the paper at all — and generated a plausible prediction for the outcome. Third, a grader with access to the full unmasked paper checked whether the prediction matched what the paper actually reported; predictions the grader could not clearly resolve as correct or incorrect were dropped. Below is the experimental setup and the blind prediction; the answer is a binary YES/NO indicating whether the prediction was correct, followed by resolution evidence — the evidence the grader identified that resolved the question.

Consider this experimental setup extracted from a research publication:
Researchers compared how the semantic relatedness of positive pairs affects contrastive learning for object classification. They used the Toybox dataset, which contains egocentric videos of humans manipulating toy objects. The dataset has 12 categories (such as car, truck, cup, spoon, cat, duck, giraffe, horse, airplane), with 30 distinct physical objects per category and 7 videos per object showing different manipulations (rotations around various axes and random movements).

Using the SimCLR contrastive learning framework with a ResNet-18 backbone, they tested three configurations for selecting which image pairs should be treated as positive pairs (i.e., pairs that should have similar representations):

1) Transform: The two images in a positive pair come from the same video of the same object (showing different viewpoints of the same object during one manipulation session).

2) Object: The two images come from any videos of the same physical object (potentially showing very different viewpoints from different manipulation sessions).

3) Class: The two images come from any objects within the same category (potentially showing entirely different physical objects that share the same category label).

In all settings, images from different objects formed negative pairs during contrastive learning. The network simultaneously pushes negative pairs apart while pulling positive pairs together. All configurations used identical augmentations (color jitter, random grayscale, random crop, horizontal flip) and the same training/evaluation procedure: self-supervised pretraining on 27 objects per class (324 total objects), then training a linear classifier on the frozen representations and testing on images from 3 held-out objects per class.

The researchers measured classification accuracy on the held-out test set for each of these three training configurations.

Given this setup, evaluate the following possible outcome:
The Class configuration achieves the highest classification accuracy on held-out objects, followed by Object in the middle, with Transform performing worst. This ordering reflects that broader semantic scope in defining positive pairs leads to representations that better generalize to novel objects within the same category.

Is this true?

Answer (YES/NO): NO